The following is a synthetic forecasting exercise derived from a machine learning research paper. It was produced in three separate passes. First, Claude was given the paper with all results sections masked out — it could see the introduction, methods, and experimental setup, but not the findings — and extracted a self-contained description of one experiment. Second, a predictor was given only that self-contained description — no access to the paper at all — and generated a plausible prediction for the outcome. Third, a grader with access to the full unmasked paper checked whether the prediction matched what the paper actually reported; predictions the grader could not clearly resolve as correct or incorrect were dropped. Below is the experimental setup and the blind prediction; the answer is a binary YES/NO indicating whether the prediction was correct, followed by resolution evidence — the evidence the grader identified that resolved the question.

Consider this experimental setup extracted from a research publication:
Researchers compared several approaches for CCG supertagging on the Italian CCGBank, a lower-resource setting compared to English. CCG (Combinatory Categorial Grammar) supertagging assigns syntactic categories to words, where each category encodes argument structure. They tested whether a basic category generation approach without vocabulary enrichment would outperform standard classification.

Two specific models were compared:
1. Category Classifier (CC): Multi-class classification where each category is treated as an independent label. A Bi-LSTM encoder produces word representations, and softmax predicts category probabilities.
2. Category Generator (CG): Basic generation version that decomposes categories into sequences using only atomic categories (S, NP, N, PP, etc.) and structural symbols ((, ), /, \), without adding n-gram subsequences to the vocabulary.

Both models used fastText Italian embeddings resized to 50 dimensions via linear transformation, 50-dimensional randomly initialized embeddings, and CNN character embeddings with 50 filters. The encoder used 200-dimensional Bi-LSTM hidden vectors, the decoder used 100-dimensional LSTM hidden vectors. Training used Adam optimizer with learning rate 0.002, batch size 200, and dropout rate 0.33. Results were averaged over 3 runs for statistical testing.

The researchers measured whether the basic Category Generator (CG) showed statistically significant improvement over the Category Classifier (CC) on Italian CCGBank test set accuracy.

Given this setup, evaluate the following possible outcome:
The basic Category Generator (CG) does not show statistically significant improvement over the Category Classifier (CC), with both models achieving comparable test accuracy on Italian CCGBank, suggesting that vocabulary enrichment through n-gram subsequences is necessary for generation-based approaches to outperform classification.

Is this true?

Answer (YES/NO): YES